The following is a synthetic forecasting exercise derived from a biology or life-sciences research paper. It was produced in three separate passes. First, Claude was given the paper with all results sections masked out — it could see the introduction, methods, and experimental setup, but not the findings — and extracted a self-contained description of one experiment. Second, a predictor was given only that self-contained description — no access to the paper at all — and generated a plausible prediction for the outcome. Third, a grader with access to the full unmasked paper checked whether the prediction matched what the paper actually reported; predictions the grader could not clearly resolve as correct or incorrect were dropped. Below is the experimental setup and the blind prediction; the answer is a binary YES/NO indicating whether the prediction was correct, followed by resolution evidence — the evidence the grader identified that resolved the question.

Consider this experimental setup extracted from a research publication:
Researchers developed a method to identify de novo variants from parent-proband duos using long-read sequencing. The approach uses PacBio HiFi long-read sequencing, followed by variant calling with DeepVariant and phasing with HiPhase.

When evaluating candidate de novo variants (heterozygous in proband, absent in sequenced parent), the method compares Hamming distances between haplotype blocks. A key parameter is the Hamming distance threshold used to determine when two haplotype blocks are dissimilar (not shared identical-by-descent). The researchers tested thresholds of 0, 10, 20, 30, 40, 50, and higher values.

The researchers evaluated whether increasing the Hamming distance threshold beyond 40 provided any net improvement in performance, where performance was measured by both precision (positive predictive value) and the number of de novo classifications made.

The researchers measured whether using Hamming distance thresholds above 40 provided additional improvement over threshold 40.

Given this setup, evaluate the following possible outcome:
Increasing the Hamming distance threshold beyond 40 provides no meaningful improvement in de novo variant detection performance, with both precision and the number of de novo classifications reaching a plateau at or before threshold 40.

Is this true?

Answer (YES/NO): YES